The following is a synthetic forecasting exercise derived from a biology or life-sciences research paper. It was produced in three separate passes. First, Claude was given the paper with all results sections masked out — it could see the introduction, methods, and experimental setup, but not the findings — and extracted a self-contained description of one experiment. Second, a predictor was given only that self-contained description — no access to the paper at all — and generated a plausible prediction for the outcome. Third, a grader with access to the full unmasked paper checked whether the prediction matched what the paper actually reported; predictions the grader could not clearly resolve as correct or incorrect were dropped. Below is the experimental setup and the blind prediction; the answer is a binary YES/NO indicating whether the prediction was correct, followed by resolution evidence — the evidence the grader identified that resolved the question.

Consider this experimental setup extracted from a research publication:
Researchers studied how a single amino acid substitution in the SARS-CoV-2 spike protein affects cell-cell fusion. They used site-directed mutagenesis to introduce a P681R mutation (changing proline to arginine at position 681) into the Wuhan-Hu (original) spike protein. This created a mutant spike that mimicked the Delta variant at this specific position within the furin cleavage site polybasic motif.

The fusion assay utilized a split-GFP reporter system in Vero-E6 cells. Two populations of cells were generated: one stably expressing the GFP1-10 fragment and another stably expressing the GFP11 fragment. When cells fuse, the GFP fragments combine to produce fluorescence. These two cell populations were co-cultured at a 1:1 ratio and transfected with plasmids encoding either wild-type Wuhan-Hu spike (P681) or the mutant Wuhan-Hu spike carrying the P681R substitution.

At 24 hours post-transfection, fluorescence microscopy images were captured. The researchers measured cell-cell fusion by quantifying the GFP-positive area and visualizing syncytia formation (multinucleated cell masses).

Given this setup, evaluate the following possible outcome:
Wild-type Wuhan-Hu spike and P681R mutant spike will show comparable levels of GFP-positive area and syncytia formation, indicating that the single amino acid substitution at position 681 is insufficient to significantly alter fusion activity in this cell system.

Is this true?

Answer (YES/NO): NO